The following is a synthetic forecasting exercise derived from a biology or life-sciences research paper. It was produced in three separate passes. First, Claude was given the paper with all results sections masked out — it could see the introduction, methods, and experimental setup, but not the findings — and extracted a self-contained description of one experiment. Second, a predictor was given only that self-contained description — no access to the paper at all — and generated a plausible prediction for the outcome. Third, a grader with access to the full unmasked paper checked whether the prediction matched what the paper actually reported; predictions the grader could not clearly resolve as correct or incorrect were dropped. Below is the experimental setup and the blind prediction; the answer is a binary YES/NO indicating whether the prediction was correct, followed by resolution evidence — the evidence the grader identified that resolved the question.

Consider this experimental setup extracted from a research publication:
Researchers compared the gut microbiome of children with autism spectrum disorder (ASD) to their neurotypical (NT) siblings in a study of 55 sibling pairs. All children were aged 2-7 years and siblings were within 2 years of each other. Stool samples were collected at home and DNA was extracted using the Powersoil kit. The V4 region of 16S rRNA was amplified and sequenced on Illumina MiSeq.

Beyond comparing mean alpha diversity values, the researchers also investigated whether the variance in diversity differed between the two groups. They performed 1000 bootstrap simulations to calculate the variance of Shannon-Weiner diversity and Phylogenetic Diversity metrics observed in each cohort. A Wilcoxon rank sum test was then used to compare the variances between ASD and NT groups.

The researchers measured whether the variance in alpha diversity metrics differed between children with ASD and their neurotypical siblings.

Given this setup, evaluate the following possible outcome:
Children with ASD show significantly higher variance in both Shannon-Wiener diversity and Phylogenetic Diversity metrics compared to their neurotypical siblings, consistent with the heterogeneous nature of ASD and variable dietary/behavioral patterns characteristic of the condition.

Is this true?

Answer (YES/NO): YES